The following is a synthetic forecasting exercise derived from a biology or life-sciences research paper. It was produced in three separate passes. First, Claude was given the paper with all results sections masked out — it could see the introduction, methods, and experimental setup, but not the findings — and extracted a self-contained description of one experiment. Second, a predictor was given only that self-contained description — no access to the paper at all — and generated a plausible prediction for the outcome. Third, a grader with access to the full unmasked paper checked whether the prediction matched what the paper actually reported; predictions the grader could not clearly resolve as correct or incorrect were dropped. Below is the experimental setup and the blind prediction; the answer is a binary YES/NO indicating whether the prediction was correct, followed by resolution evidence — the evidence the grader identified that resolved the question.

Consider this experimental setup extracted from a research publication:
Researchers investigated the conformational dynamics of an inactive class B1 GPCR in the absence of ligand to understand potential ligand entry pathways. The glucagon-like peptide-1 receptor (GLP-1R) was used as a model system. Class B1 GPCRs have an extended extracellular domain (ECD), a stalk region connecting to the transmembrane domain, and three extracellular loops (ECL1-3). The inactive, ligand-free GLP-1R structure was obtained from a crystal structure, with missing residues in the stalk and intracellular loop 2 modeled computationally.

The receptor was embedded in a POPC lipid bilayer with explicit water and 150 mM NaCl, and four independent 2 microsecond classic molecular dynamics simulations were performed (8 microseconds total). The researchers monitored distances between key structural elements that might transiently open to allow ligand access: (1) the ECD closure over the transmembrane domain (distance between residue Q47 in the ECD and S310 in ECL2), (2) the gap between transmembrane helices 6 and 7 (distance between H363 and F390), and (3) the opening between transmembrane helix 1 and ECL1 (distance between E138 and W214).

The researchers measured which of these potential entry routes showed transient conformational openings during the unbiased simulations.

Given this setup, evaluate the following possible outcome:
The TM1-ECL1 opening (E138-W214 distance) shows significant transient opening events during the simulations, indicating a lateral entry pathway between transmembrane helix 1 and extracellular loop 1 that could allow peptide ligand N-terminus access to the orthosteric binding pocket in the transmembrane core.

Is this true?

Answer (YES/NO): YES